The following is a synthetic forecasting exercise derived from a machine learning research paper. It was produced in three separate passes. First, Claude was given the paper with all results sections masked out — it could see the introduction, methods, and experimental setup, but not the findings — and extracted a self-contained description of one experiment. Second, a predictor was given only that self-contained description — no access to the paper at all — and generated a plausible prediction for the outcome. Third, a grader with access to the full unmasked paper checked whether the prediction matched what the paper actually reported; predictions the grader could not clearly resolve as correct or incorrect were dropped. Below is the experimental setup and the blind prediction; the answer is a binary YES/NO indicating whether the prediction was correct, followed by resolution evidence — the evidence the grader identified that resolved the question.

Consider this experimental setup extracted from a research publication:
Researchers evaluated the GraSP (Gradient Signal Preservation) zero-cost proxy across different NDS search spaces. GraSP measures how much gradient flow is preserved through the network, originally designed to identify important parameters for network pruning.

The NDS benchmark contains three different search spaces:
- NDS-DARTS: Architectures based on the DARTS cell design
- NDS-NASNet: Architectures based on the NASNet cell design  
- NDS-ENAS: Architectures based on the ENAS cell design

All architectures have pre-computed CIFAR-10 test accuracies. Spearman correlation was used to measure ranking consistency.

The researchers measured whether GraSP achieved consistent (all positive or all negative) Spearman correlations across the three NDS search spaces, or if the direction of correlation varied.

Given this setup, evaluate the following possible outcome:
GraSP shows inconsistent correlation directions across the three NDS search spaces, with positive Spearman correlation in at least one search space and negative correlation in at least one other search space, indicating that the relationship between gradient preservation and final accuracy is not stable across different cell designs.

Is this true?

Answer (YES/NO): YES